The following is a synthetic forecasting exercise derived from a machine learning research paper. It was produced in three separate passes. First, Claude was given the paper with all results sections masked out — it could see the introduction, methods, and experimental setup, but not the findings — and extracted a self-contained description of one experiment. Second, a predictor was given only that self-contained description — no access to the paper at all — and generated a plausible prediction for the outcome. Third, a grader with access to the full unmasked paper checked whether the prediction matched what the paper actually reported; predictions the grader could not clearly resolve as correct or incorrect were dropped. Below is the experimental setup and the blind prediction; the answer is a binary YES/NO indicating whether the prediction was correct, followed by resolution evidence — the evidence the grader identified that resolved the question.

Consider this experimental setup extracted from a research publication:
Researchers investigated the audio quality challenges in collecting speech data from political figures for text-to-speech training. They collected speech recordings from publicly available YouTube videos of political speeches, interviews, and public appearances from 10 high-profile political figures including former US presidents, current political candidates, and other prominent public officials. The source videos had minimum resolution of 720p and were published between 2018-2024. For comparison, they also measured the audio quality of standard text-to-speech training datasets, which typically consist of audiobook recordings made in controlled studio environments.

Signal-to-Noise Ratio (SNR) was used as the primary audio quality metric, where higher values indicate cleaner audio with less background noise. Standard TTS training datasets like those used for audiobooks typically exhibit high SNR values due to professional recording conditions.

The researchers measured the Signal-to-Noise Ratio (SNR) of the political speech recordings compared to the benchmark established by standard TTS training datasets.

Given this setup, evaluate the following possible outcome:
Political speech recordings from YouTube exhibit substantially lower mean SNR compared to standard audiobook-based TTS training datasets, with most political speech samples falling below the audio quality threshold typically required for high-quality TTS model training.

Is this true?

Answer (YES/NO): YES